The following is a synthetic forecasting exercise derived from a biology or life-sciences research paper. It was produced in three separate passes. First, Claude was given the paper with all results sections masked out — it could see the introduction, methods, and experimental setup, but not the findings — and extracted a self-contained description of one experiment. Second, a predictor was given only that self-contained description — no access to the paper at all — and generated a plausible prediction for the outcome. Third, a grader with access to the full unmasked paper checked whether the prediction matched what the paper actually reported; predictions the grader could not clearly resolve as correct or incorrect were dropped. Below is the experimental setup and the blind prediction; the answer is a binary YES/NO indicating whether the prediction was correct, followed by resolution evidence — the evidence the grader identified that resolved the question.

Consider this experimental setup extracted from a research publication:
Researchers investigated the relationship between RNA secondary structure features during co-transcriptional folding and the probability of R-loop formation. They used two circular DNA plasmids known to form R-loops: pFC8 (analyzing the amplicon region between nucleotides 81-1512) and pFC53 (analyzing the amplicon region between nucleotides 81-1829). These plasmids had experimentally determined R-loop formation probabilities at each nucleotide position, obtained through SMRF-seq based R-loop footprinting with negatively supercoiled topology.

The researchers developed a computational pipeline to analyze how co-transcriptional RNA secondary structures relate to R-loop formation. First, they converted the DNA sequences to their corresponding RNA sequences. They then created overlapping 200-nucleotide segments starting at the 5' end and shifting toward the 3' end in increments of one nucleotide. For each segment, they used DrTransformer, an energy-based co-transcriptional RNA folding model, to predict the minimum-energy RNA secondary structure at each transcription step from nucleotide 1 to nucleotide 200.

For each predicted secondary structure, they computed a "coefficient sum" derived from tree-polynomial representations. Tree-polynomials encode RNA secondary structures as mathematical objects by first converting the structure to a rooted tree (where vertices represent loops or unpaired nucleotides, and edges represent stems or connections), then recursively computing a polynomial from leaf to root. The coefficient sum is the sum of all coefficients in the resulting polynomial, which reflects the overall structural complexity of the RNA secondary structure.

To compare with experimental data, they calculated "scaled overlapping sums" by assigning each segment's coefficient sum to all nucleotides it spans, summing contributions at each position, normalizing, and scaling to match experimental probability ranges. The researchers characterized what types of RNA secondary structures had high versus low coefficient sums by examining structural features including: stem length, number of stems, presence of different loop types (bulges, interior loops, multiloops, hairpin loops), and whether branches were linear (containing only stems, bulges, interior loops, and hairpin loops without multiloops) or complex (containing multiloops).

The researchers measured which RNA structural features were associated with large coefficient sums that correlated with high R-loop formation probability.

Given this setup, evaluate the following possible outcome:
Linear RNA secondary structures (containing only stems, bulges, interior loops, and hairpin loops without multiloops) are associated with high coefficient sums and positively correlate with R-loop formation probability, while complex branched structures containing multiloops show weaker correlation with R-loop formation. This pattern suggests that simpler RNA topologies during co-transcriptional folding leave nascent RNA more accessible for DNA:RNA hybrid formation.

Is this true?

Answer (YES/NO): NO